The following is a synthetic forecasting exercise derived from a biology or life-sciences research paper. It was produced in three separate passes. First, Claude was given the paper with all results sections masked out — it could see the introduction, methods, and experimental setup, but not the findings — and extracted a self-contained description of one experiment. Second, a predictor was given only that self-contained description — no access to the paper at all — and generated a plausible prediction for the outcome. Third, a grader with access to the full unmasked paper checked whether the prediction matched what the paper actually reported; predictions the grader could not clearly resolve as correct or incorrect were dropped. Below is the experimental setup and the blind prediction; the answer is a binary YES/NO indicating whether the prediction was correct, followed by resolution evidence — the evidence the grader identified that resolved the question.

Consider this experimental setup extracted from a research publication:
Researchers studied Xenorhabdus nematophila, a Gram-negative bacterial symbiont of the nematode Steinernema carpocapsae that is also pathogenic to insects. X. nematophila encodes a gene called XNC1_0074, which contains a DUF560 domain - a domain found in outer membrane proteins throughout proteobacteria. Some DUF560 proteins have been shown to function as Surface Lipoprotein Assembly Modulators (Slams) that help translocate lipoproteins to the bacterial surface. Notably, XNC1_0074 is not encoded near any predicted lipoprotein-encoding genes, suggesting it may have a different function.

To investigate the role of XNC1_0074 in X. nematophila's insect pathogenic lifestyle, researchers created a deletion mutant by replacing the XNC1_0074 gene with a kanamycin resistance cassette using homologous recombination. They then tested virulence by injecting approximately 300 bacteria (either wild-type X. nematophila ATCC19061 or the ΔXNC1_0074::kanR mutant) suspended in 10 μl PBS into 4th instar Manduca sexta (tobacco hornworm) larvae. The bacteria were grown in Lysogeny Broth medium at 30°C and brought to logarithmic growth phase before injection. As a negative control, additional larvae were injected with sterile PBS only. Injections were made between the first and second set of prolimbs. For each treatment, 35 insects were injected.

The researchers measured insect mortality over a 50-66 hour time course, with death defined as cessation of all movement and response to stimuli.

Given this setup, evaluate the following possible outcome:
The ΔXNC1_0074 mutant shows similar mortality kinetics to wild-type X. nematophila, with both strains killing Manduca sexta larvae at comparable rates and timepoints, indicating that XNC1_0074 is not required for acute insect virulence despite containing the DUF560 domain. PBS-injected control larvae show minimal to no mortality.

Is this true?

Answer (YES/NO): YES